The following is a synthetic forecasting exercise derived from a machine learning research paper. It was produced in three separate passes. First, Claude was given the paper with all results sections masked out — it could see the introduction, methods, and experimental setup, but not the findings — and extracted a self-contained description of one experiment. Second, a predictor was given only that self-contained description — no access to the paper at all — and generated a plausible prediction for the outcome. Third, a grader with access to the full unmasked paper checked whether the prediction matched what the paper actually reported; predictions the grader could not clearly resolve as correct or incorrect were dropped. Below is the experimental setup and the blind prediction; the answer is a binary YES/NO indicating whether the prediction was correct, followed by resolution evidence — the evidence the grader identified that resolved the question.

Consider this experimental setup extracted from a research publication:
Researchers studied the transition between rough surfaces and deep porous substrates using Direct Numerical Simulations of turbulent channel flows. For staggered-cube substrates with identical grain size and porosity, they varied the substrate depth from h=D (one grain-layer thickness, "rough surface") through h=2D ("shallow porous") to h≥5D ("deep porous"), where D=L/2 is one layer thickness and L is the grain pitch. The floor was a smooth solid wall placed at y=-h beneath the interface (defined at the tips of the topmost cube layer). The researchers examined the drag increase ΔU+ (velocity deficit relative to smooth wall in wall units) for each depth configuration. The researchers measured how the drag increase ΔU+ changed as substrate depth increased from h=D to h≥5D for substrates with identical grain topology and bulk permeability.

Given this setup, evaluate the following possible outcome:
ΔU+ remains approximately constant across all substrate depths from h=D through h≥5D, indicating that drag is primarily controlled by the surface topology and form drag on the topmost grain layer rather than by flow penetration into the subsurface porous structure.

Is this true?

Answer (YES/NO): NO